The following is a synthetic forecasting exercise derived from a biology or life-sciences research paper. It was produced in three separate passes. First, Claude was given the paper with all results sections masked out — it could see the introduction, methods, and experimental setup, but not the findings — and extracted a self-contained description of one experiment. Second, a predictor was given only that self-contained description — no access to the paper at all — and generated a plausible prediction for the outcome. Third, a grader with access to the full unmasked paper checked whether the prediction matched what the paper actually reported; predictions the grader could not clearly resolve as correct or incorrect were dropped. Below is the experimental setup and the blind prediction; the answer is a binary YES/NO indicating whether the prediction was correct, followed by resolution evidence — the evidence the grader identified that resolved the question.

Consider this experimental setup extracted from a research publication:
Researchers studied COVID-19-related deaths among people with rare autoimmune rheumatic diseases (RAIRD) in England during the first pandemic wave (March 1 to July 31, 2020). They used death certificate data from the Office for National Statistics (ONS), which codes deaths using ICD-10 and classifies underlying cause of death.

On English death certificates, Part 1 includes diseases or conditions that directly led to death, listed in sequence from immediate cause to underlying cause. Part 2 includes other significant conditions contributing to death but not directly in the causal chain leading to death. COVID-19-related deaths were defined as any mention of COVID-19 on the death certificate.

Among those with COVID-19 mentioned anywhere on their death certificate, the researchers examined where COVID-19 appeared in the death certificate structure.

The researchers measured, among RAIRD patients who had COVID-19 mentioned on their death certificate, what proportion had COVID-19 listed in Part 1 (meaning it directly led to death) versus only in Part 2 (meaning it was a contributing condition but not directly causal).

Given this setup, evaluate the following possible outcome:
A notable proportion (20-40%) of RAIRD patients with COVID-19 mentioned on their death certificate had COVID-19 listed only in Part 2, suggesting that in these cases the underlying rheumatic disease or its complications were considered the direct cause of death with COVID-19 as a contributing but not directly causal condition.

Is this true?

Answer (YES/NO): NO